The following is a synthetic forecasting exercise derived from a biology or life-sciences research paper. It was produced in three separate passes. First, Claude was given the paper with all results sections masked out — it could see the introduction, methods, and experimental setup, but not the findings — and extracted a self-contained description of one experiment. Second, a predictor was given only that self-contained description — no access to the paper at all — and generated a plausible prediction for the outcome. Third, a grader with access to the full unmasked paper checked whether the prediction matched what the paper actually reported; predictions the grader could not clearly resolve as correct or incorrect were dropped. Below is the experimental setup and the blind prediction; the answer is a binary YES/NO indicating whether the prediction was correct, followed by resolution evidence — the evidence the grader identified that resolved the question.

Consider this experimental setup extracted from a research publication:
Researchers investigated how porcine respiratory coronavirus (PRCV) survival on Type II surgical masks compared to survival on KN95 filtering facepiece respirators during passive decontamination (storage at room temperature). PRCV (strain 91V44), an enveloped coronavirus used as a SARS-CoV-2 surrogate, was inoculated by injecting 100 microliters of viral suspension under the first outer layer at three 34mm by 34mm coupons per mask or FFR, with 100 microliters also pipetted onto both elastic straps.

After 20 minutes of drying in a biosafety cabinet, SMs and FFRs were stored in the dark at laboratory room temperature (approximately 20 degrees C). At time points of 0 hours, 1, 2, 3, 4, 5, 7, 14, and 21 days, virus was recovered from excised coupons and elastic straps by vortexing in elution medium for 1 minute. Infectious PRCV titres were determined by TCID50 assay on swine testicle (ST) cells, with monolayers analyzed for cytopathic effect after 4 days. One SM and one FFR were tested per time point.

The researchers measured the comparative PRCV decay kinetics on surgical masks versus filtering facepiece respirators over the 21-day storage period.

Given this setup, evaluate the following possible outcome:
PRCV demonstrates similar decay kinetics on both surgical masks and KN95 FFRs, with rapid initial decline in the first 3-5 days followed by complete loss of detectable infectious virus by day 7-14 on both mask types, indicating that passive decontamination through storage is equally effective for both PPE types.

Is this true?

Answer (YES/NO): NO